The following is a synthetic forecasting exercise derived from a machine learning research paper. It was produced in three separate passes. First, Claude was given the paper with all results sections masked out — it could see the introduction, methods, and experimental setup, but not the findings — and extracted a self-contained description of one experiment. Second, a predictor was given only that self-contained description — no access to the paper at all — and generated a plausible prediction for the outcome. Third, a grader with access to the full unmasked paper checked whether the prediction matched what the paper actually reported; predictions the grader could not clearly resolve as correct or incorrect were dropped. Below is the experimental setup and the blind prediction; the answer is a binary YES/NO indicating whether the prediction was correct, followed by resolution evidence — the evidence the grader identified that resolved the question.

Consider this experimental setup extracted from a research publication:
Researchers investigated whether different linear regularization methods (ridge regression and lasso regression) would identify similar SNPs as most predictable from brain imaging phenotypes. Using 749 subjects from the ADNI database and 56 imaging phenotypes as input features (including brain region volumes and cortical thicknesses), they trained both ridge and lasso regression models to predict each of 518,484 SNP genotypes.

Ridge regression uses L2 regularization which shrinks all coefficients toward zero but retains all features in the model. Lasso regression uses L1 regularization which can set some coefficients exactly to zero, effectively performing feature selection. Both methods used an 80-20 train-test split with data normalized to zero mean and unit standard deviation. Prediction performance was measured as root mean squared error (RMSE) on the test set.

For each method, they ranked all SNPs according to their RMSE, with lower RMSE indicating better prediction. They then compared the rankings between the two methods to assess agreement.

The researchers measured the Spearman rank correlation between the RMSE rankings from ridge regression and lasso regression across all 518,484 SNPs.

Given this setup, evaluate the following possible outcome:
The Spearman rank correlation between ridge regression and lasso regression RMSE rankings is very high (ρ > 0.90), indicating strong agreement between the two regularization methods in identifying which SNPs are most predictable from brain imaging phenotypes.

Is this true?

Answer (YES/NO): YES